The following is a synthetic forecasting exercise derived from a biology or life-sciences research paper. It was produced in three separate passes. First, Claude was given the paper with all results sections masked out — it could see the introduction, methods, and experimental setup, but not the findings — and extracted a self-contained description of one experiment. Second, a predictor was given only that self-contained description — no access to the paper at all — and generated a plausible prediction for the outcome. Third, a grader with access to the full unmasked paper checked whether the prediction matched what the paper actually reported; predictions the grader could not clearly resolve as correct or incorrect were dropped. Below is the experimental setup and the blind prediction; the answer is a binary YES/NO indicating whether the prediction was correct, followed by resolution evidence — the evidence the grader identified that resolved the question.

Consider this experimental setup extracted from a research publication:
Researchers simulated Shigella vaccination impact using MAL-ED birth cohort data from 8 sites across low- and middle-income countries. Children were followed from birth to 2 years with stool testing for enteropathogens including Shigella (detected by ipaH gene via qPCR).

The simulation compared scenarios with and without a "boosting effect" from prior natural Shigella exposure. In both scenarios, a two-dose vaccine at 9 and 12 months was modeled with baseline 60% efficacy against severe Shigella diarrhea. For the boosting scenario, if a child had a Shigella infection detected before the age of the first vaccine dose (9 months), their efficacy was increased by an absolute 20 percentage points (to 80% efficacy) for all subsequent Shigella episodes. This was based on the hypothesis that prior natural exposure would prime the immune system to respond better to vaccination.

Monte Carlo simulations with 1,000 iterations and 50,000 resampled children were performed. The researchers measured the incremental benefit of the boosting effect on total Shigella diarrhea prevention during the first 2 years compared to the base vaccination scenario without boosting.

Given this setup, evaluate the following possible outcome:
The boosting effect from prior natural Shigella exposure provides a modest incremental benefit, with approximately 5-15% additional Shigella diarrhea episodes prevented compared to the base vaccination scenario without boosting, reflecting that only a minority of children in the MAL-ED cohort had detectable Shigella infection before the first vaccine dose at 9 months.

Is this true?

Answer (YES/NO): NO